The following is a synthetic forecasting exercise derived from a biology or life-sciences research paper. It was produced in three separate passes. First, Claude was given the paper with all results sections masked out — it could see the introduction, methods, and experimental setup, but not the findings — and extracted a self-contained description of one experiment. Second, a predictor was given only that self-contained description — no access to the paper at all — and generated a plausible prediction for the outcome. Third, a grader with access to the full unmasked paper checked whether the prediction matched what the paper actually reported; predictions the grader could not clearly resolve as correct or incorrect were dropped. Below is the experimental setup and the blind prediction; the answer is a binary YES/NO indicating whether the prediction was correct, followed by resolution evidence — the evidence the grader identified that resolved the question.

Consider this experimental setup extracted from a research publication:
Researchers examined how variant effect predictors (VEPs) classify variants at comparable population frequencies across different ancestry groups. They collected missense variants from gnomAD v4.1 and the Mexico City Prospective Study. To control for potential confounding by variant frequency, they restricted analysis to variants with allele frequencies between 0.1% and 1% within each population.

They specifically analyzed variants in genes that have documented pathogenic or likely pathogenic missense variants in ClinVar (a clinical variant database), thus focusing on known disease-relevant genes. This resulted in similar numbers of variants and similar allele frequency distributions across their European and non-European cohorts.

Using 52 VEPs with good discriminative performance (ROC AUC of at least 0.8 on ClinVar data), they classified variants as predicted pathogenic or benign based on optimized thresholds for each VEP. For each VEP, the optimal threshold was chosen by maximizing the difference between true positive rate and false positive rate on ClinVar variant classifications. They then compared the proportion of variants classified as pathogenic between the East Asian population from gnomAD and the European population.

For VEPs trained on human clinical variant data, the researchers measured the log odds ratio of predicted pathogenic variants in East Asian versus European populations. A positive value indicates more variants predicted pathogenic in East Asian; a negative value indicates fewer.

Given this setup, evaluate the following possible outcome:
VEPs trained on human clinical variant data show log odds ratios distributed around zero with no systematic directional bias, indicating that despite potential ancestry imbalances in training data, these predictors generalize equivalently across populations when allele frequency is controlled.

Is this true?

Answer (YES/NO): NO